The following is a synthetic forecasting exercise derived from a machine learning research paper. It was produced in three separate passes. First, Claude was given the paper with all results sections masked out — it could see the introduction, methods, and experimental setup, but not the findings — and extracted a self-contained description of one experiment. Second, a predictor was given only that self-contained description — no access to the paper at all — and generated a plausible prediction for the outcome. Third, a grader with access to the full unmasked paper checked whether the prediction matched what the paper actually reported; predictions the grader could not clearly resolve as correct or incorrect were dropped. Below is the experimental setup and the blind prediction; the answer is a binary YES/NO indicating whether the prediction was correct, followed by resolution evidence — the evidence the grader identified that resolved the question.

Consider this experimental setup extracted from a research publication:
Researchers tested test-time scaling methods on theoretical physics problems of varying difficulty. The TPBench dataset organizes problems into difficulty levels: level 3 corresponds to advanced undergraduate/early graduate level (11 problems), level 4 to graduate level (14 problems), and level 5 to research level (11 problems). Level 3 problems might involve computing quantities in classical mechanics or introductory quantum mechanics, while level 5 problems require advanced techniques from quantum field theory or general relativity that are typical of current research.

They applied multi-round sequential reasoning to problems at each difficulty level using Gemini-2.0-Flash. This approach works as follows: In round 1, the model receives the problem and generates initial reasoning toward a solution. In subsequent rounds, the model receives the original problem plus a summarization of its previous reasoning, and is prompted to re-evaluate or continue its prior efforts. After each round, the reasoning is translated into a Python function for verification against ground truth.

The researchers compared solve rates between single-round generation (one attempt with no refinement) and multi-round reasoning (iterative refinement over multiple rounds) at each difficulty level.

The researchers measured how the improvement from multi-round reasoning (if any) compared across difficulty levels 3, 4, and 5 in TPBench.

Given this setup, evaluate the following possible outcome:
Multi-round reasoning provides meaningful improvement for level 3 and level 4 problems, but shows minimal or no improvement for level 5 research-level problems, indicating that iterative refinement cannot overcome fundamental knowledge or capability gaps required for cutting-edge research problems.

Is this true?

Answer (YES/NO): NO